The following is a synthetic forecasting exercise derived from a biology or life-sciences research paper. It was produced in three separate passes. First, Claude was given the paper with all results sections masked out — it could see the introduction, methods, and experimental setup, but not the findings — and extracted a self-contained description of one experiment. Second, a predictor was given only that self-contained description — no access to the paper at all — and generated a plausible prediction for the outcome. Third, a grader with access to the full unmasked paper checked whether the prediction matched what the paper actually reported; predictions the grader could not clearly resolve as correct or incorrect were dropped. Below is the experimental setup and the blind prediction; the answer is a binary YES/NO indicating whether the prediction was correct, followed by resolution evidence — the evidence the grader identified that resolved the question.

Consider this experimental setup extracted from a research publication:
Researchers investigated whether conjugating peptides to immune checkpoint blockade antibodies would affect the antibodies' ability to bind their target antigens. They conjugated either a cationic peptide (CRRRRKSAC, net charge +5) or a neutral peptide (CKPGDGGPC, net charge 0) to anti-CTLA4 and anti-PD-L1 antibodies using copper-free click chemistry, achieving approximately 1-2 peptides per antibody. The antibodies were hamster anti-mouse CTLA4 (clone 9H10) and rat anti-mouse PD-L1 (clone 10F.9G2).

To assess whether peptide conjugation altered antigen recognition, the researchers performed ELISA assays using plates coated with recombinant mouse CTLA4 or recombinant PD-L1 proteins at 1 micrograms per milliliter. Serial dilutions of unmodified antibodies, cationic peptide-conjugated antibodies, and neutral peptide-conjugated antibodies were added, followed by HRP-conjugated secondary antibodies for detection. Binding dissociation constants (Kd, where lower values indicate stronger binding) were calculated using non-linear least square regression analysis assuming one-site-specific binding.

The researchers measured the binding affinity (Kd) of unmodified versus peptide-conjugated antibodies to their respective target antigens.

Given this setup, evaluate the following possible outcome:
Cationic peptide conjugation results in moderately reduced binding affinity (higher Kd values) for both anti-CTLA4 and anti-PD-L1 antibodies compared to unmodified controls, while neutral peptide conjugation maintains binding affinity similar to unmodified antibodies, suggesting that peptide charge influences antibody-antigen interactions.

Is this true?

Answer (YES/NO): NO